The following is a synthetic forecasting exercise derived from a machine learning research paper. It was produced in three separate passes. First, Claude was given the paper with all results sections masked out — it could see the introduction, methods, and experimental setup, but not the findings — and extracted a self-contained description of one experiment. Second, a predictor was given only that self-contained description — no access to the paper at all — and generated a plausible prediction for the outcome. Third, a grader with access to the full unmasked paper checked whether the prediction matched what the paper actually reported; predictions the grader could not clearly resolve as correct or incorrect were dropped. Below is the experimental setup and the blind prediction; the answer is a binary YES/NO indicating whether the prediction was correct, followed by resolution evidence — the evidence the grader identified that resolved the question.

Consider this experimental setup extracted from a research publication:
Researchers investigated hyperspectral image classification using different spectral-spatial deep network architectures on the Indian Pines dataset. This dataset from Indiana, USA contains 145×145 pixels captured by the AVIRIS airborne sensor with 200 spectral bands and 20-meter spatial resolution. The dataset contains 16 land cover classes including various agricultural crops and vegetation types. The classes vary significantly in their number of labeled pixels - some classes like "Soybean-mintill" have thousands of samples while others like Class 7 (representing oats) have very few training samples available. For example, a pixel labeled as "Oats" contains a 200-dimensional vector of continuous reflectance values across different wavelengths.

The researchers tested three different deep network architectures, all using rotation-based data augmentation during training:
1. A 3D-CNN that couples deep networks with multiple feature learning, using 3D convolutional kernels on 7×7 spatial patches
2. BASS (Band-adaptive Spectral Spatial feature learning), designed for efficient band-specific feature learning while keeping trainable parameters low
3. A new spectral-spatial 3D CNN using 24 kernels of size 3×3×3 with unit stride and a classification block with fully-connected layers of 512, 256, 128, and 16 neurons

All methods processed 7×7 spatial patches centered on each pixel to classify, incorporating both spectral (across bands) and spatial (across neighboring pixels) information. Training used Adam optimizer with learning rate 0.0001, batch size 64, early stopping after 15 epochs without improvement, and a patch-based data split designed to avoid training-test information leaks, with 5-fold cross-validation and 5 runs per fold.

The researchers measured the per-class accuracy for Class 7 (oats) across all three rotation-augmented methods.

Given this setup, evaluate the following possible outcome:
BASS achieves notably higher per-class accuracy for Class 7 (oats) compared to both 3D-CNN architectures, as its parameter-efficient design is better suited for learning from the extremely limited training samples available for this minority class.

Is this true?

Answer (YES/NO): NO